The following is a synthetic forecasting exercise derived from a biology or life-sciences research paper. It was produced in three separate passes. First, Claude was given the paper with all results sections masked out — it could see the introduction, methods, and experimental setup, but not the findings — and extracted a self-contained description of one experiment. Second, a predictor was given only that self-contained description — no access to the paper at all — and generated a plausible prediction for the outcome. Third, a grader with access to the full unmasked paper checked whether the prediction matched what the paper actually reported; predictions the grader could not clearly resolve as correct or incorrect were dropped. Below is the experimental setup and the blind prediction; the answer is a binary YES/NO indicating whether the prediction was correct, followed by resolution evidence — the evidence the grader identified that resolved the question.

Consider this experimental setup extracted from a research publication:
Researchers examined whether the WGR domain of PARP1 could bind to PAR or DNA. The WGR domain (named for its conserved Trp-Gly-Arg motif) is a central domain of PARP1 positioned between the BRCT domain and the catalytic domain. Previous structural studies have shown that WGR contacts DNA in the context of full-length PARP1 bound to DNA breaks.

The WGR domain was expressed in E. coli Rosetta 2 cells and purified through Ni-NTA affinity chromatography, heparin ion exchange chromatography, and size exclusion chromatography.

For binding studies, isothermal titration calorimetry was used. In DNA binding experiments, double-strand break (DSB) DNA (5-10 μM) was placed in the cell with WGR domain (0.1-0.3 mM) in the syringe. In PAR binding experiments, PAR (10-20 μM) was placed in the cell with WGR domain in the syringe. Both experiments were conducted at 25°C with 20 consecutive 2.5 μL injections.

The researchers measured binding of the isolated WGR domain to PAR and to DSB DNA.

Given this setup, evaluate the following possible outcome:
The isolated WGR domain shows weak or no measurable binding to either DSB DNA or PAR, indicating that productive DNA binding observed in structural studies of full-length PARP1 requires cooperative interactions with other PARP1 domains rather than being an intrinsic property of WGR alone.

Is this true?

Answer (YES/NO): NO